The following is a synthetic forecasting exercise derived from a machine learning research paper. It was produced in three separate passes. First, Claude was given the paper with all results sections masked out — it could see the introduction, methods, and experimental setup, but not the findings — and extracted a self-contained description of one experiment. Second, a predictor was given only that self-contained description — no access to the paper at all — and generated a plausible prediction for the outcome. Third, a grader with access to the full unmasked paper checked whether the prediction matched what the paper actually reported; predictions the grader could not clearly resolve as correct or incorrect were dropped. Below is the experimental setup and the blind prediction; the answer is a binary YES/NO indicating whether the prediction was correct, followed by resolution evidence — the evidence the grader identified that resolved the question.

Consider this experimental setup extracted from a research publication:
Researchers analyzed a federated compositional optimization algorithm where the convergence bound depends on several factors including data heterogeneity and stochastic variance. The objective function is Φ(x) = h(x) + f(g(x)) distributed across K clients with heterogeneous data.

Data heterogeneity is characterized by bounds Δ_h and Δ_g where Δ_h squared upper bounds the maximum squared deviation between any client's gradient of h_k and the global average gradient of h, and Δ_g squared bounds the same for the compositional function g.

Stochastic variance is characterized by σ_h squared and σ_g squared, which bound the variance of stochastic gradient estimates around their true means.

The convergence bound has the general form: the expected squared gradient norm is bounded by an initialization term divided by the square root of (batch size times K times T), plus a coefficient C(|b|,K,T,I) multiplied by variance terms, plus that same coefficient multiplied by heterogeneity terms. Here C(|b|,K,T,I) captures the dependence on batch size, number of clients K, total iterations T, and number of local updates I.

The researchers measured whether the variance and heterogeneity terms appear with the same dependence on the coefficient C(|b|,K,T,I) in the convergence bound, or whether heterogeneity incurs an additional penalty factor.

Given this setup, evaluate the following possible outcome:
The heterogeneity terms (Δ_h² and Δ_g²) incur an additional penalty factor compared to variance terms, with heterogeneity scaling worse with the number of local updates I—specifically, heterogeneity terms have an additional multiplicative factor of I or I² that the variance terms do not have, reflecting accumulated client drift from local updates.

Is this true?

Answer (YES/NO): NO